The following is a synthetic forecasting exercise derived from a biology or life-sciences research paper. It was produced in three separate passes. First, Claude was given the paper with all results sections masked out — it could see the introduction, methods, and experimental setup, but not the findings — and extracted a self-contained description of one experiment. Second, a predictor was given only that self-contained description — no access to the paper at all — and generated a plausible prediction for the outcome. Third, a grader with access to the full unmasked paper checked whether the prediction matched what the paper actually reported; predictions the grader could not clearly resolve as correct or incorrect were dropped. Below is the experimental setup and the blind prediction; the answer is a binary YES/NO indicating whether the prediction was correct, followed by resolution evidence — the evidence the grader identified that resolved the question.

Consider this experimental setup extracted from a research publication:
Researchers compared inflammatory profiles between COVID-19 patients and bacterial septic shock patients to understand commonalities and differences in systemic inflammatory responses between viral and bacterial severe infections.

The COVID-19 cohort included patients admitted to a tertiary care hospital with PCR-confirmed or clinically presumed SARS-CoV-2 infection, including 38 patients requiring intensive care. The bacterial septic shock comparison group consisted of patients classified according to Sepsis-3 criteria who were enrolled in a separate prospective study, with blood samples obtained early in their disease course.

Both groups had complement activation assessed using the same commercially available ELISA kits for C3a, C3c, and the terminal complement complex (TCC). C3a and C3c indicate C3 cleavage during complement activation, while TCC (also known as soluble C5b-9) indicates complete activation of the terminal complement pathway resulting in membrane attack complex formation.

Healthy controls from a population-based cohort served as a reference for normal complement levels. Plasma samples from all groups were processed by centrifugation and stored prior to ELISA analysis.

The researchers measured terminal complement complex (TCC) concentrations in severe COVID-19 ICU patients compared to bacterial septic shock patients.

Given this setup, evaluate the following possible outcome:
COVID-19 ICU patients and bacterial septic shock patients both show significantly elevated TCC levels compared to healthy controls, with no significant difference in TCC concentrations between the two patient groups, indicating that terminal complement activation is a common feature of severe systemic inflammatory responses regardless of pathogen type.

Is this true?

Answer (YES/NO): NO